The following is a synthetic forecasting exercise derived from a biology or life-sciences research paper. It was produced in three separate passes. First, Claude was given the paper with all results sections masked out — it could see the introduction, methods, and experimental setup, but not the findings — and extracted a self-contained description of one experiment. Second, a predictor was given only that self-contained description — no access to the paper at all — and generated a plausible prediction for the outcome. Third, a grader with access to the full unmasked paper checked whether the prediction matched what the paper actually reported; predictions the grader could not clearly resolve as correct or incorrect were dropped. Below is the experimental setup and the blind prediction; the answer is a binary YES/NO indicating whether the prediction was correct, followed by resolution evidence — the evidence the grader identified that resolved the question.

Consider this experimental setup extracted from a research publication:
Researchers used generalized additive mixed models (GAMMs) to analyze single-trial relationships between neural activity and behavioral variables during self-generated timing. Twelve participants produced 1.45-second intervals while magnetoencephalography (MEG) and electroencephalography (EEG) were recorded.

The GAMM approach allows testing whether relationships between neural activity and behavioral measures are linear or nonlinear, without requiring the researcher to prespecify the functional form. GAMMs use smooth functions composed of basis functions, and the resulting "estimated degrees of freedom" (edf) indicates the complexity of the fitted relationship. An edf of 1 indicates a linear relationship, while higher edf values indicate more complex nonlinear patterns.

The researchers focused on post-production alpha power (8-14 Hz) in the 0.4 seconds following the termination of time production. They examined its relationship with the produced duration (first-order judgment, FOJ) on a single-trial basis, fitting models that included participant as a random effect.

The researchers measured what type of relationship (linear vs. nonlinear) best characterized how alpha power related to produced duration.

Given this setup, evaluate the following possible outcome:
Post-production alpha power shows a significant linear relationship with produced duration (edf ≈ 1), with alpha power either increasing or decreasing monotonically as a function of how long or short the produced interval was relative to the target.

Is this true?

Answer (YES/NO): YES